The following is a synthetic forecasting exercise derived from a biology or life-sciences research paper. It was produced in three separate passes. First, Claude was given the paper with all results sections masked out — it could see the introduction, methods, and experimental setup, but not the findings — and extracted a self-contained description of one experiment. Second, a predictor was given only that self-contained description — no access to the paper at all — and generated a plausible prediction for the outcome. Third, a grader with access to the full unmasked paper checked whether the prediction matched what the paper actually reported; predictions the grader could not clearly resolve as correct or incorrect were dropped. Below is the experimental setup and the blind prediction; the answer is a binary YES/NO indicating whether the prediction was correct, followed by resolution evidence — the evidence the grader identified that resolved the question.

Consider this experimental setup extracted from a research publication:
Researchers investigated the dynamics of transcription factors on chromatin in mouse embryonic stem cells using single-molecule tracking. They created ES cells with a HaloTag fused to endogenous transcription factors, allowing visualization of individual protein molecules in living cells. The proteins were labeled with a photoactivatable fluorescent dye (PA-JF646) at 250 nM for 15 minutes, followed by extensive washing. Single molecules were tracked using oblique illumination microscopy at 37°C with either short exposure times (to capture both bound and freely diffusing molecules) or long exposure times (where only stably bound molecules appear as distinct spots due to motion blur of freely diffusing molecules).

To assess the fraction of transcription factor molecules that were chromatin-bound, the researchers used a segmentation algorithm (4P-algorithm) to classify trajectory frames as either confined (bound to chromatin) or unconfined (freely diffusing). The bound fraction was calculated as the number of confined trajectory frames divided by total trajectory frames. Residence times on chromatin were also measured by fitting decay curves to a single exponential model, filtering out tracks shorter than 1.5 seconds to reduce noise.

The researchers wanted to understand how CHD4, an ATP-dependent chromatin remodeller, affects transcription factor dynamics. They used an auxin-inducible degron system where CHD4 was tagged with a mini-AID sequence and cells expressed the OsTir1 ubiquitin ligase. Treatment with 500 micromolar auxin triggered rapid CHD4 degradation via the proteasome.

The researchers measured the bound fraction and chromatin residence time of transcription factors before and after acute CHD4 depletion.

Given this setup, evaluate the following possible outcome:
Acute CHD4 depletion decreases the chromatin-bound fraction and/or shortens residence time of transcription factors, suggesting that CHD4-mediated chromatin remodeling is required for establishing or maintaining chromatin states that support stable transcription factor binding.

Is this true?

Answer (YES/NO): NO